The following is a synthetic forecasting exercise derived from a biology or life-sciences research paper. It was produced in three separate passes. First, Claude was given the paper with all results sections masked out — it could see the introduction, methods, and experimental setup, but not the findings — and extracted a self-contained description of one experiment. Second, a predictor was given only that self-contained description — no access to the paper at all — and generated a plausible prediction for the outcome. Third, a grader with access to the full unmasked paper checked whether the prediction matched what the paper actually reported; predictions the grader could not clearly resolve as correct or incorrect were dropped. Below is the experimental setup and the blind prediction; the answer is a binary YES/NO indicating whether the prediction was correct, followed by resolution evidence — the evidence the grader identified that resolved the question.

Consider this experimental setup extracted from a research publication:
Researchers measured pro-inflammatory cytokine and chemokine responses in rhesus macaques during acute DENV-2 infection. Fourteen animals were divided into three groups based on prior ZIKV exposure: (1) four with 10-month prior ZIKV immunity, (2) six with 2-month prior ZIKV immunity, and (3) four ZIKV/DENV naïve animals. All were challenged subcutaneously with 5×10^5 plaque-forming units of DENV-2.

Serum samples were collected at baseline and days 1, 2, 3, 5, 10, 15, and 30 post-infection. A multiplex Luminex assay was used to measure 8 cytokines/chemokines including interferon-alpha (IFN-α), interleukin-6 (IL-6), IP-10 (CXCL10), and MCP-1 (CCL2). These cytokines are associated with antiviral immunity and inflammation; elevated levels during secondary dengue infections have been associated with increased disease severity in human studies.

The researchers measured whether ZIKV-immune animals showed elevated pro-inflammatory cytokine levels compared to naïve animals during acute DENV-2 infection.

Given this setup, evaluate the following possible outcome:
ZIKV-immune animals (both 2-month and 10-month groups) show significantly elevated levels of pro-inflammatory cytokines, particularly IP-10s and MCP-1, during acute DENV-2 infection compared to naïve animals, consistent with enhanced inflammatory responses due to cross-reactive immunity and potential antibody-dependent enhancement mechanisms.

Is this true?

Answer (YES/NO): NO